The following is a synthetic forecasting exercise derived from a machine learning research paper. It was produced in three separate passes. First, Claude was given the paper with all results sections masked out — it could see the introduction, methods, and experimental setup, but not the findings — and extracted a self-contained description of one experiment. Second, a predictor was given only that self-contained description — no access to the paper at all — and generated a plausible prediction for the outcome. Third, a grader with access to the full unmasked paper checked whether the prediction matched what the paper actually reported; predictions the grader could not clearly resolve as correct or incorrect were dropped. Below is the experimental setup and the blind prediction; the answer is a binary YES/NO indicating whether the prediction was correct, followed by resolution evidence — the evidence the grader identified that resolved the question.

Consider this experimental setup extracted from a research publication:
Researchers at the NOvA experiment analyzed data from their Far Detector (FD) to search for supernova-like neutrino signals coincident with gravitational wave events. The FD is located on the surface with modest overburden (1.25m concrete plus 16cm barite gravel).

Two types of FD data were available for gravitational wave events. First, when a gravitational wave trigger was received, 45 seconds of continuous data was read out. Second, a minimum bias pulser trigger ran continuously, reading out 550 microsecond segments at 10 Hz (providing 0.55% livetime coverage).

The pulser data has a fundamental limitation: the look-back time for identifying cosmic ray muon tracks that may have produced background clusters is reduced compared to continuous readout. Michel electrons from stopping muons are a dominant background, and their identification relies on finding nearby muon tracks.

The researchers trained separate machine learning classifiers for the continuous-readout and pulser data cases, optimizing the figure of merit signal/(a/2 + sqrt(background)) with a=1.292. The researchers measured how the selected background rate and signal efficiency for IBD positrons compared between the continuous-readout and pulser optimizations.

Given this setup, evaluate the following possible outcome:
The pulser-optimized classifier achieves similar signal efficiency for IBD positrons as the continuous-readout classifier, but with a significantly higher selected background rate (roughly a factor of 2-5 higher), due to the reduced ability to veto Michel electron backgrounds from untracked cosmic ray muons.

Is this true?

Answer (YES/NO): NO